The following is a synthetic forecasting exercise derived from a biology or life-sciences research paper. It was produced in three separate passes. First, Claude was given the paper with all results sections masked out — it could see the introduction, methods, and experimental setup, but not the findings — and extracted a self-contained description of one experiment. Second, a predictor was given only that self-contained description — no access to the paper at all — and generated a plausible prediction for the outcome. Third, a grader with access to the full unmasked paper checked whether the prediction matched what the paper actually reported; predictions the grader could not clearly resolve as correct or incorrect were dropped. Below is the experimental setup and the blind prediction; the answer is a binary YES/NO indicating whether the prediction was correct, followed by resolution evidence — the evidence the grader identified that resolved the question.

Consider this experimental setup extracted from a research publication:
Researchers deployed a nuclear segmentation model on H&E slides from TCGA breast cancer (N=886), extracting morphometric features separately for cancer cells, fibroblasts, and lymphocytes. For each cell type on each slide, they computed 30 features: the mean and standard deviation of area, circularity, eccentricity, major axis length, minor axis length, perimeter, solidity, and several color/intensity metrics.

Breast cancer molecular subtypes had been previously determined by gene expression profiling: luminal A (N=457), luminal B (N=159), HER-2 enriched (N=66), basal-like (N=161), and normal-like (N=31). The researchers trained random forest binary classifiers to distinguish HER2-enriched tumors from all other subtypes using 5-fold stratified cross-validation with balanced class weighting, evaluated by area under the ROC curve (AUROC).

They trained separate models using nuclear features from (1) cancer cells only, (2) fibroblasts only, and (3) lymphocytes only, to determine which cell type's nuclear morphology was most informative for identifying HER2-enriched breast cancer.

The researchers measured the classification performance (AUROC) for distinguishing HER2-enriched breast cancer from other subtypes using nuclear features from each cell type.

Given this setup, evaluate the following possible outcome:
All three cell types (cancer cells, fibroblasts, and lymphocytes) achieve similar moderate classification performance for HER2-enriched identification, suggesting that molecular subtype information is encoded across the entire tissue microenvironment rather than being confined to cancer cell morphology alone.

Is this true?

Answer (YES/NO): NO